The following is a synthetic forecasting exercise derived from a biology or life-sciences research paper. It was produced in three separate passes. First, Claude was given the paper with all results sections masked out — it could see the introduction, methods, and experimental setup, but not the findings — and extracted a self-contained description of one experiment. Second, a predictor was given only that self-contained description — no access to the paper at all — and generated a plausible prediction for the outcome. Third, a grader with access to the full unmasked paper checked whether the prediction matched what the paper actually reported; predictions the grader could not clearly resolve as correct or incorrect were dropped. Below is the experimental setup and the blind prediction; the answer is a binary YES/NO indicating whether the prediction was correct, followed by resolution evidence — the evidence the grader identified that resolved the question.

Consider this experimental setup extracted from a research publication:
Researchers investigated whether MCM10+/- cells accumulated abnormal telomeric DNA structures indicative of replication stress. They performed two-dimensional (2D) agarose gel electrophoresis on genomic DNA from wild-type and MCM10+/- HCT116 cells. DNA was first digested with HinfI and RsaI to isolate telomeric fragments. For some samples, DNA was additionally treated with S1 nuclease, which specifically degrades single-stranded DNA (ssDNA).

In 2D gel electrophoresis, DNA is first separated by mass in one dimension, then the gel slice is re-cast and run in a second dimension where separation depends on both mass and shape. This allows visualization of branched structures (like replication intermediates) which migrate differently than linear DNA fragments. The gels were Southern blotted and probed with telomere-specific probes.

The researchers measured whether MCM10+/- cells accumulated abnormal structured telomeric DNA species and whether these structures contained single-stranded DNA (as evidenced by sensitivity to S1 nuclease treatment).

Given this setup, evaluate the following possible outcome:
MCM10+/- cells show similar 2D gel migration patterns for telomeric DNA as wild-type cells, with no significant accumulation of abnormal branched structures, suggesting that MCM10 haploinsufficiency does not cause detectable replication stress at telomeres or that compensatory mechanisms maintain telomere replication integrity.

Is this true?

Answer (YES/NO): NO